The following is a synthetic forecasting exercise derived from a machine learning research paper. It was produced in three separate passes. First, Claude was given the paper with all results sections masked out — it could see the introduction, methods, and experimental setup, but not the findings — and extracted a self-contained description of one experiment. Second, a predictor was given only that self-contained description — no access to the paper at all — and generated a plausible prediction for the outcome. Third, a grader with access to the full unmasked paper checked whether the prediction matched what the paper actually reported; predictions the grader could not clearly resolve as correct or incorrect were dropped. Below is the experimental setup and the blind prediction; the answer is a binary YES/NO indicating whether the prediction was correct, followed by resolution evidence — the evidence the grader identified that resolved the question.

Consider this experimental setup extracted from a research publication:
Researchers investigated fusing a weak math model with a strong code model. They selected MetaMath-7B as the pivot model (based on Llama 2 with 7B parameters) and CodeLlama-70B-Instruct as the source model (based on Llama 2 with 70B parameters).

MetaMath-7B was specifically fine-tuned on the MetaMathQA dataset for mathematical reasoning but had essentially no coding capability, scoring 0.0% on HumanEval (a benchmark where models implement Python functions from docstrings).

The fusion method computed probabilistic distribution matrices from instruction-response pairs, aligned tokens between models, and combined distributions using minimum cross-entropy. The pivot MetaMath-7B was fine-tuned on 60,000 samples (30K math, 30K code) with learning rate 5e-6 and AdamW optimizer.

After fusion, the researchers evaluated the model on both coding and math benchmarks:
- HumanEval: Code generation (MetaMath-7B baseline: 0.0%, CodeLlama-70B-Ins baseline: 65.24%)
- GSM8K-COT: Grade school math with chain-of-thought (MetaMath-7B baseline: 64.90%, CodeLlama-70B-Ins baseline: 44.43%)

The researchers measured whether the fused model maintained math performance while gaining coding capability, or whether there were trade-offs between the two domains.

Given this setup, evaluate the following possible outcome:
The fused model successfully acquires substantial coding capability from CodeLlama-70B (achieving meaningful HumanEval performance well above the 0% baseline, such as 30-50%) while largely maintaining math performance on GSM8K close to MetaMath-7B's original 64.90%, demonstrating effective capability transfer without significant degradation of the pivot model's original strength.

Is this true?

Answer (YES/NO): NO